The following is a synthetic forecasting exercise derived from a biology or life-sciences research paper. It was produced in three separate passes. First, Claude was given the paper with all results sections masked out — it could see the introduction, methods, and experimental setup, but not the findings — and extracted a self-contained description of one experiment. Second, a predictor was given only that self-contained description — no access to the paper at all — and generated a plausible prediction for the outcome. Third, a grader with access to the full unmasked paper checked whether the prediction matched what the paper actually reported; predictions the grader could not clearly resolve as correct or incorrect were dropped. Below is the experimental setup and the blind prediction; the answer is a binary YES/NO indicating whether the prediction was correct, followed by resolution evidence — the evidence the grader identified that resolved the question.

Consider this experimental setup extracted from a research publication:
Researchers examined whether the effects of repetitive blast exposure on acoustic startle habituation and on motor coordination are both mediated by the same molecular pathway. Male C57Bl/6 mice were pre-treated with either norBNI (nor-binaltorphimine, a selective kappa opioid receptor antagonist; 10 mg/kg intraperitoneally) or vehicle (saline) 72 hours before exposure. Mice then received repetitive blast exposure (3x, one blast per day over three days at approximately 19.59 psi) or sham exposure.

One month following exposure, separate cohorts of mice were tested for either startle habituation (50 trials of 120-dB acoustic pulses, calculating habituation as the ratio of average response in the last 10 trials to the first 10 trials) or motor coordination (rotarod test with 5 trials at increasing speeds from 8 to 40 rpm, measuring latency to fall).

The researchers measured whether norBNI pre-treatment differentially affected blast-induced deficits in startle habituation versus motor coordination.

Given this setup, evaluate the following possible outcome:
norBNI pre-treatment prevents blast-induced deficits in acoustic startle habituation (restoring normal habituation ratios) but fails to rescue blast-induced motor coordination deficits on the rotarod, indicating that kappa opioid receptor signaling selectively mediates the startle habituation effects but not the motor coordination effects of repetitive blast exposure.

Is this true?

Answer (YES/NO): YES